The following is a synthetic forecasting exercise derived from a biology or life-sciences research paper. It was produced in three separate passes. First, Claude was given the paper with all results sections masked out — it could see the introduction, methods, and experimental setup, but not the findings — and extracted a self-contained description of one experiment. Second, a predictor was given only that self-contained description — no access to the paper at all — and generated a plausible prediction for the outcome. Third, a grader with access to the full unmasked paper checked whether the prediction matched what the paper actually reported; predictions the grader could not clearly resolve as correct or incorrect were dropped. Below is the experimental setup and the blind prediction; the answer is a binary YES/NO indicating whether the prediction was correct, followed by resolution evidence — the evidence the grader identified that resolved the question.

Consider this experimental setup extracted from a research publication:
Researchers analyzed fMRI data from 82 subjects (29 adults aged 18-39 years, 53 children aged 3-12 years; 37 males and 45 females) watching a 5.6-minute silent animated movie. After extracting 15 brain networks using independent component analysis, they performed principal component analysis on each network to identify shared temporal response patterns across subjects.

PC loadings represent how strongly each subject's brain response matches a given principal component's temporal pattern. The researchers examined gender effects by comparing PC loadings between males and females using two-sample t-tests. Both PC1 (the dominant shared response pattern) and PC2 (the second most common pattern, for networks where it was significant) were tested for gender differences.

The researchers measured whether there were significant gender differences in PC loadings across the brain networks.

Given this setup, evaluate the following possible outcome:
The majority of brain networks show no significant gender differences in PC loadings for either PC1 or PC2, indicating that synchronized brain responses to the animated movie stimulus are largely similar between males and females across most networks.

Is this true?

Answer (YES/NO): YES